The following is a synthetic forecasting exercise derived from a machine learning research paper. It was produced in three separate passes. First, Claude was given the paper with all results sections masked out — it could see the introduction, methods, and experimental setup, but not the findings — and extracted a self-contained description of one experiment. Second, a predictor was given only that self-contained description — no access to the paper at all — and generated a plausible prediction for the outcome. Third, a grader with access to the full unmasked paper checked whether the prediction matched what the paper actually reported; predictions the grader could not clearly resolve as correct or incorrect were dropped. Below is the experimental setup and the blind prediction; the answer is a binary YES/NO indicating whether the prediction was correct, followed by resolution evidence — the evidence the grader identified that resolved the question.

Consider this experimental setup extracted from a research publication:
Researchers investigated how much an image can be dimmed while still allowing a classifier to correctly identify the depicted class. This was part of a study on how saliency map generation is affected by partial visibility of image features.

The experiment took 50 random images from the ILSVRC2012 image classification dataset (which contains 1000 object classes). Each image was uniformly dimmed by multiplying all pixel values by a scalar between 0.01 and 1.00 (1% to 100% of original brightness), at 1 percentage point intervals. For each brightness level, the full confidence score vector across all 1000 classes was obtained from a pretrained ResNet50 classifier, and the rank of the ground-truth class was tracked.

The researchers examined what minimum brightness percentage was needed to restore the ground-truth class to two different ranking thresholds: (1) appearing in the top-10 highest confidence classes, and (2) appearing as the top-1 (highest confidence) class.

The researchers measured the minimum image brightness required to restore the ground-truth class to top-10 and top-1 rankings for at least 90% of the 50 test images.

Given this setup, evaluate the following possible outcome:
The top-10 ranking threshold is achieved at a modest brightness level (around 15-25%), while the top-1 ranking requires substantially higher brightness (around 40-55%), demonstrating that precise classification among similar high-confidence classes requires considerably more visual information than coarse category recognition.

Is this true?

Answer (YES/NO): YES